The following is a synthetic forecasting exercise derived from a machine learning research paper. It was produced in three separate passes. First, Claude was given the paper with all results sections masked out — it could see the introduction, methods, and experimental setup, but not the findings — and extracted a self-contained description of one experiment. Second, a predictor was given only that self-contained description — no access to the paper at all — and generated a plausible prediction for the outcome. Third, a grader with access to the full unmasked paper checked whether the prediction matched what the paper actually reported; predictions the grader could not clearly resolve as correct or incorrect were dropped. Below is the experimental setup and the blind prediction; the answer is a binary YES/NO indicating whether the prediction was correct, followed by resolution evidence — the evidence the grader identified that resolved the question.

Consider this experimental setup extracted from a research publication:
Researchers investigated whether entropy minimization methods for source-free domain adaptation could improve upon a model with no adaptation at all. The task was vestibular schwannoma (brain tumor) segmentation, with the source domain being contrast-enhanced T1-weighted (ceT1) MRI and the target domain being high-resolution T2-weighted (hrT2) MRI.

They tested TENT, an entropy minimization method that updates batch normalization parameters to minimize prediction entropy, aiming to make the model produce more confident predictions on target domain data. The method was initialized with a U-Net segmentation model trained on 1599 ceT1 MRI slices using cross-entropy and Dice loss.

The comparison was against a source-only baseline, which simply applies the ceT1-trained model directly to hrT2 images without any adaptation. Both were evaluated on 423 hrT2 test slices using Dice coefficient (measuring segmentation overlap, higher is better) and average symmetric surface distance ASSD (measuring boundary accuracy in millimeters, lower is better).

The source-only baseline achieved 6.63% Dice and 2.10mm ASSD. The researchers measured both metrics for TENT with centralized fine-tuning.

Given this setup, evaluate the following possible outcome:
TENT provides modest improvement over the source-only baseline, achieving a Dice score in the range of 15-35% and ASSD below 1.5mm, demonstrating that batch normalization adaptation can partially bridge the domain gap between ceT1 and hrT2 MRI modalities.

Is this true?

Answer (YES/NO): NO